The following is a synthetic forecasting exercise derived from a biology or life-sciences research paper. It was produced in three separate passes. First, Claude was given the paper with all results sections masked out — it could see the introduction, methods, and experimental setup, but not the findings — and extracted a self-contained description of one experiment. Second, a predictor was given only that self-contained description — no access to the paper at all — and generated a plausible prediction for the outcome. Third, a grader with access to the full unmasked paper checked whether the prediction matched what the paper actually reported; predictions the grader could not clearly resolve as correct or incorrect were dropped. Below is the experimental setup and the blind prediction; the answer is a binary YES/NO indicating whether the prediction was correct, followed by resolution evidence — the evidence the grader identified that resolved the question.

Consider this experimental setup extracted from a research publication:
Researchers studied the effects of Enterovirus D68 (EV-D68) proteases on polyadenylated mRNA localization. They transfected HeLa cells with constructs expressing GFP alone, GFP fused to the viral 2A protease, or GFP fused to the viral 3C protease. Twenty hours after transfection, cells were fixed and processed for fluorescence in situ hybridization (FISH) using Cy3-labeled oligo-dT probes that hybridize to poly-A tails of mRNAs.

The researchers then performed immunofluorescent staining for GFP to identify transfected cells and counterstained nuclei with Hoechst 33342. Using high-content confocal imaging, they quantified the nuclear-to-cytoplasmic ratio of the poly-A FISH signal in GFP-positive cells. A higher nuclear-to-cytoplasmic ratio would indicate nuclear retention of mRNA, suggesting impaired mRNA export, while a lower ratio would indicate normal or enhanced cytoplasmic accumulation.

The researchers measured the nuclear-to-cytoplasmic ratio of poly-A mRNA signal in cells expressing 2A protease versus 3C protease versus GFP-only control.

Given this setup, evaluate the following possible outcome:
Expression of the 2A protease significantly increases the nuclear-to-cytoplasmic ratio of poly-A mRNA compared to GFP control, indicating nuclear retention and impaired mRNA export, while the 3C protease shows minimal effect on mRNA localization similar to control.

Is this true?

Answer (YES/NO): NO